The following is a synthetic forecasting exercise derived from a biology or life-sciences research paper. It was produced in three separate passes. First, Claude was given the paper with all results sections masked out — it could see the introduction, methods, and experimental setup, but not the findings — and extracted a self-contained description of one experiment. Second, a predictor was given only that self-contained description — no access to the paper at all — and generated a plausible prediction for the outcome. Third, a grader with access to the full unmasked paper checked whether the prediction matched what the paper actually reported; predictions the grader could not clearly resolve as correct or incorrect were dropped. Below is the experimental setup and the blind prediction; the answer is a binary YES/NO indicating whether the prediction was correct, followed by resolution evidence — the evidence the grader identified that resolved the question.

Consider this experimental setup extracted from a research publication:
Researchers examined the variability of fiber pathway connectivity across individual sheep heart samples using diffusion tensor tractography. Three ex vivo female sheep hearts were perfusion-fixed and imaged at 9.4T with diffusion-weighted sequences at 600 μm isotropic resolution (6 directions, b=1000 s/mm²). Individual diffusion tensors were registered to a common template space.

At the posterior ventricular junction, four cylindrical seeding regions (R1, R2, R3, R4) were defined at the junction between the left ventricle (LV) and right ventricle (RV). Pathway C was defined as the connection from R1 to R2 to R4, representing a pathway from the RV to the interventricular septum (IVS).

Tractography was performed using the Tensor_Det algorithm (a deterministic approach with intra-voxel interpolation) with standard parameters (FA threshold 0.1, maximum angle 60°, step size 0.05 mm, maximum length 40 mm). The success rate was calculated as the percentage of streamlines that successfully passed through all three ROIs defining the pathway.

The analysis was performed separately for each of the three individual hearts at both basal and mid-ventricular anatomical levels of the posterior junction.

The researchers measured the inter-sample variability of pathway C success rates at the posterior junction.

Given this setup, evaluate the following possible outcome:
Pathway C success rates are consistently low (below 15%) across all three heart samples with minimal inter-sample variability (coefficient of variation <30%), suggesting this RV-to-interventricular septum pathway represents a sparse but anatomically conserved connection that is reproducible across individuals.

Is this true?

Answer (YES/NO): NO